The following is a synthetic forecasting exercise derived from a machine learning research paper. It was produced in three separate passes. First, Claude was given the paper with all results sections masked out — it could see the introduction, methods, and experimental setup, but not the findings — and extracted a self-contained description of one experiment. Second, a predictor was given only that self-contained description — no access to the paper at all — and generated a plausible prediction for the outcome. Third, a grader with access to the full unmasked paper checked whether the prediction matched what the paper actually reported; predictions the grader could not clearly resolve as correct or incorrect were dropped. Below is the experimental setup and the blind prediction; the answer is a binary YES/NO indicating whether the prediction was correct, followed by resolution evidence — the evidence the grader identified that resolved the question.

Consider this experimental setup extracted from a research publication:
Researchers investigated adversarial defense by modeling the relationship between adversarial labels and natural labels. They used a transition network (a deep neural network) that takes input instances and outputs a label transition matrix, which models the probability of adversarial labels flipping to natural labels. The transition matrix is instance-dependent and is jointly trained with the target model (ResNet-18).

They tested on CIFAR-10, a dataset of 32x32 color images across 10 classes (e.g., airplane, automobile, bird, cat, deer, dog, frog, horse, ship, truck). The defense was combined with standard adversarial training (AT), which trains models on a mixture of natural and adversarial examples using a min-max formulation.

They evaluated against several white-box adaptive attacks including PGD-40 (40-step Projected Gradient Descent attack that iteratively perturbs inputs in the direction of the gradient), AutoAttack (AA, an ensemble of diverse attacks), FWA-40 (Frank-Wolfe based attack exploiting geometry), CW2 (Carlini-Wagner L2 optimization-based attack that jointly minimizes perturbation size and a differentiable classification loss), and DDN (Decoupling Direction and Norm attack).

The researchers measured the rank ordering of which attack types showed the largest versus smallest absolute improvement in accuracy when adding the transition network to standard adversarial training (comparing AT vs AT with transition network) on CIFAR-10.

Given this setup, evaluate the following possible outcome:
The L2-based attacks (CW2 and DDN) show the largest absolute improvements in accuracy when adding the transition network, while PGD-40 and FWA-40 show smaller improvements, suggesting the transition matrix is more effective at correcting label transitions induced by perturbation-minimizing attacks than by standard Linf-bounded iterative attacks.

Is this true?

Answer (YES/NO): NO